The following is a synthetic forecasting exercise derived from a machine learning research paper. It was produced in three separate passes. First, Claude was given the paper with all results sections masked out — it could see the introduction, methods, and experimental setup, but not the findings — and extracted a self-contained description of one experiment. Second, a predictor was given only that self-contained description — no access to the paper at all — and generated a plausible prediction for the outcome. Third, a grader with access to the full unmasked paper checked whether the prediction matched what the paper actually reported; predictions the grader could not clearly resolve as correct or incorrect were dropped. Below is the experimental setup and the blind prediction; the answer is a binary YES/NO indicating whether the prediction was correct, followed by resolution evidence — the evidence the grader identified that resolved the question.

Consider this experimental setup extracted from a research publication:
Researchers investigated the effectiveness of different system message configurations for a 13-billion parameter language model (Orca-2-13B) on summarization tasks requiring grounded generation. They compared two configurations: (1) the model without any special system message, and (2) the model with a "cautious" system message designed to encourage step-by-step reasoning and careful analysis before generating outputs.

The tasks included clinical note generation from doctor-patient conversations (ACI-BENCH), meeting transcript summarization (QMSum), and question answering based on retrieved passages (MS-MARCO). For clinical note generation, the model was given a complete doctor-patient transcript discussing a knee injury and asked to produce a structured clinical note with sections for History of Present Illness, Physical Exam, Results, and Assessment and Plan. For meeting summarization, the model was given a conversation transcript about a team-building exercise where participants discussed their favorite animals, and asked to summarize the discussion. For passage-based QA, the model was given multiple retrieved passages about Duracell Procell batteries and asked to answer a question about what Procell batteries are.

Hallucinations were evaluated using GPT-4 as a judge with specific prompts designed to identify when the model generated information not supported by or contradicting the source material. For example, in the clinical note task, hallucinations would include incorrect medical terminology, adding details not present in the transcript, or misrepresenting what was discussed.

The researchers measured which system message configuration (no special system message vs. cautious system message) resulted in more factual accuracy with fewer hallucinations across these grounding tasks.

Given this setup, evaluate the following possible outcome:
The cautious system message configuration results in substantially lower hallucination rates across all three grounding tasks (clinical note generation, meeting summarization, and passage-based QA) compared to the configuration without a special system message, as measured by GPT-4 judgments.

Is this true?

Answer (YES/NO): NO